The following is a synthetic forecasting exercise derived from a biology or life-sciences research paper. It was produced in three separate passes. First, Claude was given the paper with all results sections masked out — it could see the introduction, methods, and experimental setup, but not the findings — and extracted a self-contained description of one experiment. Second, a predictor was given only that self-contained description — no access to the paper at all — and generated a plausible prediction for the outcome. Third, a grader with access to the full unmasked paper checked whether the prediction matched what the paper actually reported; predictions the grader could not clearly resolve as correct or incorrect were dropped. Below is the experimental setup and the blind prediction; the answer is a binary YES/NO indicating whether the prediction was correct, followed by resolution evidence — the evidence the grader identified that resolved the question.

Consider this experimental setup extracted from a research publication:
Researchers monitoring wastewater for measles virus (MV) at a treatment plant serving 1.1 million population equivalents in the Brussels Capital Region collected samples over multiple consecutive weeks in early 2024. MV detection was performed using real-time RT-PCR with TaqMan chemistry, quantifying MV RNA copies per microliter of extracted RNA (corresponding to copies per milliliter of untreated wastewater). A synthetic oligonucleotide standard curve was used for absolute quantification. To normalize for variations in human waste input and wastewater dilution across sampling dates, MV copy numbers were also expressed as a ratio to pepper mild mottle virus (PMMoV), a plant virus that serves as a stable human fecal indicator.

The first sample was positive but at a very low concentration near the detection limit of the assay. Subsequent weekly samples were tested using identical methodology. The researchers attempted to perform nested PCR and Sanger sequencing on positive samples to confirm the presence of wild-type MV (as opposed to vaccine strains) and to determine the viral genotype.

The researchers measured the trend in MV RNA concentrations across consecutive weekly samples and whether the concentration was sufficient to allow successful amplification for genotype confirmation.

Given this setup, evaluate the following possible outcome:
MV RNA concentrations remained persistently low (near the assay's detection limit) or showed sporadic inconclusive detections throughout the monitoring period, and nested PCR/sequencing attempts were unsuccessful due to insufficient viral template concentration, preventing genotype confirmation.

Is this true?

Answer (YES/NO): NO